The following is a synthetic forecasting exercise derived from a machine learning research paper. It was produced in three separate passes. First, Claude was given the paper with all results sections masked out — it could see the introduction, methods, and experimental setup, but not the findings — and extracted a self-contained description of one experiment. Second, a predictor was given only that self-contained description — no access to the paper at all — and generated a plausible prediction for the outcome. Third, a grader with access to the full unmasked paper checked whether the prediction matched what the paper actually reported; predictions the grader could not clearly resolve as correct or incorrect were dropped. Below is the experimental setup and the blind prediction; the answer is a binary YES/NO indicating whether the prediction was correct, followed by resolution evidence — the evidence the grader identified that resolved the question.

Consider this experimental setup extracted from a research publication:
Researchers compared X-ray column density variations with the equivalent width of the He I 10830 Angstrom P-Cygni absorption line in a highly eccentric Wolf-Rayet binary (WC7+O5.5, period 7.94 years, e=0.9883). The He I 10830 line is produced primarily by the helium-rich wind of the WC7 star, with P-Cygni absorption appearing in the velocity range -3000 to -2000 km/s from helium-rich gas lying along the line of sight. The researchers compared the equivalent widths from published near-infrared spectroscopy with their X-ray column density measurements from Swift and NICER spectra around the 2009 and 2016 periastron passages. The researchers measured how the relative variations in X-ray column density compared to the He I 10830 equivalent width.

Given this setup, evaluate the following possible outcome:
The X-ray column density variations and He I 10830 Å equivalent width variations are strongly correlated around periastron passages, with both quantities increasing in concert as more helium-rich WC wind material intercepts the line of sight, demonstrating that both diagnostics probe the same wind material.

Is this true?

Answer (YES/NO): YES